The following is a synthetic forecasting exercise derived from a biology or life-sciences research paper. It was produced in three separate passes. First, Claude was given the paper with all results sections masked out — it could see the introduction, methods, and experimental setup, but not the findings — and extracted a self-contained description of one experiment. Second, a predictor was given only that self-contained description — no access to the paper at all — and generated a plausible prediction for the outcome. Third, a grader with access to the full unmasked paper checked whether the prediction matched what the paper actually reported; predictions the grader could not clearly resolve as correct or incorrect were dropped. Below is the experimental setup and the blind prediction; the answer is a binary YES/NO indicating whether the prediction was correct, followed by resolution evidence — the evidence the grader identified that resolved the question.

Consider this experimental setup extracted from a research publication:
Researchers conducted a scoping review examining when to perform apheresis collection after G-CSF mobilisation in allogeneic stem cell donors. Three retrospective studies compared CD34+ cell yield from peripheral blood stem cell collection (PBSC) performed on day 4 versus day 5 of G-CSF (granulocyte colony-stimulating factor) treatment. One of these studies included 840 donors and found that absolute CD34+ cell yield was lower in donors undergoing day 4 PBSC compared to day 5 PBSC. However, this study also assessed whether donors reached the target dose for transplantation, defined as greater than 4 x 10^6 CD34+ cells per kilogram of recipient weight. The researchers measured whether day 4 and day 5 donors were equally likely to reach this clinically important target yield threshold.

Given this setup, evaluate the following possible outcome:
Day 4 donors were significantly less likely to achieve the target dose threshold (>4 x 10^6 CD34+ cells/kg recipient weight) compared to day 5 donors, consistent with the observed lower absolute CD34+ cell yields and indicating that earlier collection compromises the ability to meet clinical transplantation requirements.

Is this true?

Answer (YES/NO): NO